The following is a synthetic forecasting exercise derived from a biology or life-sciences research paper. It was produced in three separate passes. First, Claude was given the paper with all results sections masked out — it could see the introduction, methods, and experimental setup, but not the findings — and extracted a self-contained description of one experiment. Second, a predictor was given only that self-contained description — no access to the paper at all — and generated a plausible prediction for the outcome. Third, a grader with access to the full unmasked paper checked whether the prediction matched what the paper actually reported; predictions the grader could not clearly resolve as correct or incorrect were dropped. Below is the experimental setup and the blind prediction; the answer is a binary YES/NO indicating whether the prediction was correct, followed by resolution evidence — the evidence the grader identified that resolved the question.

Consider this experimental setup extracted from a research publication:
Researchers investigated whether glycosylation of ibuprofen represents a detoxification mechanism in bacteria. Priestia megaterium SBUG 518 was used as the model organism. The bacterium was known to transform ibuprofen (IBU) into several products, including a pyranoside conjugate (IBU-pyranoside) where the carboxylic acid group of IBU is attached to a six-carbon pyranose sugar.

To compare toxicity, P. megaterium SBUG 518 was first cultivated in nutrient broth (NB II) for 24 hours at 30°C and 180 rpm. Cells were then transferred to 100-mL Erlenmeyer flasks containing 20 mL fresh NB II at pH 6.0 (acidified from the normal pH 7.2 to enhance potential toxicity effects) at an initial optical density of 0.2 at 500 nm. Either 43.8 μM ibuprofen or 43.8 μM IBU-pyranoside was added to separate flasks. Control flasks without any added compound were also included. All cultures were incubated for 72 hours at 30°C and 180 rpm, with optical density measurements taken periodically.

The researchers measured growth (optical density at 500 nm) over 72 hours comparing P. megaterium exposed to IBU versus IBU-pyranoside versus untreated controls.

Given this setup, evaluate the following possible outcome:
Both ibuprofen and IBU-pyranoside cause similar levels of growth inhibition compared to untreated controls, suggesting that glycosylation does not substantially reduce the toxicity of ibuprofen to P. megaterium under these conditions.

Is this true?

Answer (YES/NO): NO